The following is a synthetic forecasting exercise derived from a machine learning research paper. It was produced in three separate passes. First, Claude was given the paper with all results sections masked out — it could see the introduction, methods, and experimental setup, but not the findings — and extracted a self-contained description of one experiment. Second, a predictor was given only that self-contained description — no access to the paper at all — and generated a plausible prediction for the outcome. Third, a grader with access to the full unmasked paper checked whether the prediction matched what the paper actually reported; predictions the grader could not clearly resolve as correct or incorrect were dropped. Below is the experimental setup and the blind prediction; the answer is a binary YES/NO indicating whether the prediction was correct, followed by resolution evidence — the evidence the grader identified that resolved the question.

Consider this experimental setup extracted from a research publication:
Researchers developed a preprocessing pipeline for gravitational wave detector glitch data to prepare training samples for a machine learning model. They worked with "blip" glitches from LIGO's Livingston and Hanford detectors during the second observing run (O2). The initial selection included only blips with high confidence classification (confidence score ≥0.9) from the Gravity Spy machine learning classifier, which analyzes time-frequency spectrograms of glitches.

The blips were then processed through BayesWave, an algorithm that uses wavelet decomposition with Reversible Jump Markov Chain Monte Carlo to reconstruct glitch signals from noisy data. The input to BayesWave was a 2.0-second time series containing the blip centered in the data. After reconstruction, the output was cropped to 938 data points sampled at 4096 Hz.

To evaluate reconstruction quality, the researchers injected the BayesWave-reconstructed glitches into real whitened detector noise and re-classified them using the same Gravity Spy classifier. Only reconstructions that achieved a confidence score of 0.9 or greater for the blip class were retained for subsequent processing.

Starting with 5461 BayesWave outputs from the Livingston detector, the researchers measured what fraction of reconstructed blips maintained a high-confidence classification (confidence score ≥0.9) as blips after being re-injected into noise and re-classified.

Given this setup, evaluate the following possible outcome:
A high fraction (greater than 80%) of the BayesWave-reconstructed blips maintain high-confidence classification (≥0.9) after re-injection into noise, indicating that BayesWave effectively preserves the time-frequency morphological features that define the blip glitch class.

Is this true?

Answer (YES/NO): NO